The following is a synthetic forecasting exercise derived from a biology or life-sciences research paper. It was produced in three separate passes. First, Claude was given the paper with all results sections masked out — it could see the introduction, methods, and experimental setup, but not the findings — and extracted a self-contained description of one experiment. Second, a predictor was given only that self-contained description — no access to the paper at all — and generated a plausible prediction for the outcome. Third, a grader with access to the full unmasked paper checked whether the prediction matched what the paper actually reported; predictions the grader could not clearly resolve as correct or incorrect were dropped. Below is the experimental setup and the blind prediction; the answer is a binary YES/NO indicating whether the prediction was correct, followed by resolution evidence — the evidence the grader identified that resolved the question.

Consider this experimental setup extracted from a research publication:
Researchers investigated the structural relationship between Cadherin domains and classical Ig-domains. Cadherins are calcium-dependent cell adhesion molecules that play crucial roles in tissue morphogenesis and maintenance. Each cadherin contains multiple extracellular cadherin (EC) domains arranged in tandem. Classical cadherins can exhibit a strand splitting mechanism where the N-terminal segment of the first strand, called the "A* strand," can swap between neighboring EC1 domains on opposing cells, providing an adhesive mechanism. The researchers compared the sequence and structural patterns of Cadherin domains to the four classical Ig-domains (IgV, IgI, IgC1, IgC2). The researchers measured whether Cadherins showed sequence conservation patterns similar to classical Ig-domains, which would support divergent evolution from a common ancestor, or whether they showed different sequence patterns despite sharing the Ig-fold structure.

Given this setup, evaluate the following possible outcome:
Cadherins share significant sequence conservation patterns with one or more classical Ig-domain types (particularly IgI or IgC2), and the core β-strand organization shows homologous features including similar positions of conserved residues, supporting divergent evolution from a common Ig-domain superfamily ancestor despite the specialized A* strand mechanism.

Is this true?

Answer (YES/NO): NO